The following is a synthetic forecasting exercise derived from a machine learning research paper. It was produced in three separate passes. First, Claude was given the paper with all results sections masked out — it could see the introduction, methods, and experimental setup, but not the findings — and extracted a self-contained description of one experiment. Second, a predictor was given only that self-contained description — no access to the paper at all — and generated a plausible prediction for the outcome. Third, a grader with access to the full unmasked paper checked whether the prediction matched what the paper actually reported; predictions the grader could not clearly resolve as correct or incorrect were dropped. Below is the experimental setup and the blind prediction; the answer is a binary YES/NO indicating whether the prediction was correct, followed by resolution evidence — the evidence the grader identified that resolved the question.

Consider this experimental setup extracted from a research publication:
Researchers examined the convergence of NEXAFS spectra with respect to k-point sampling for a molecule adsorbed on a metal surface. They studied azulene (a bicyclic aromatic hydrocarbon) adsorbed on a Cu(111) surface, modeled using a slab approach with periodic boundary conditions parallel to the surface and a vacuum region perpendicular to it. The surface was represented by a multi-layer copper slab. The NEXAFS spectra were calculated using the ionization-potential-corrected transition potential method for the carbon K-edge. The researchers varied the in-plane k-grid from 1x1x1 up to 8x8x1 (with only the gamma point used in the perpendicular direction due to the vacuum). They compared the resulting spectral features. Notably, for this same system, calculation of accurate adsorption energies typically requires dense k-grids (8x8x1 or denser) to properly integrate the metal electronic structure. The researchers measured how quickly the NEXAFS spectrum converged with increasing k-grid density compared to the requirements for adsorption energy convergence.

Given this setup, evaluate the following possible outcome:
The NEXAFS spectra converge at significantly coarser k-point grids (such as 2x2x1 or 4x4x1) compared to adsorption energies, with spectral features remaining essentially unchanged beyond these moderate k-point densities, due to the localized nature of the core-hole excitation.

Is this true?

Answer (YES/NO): YES